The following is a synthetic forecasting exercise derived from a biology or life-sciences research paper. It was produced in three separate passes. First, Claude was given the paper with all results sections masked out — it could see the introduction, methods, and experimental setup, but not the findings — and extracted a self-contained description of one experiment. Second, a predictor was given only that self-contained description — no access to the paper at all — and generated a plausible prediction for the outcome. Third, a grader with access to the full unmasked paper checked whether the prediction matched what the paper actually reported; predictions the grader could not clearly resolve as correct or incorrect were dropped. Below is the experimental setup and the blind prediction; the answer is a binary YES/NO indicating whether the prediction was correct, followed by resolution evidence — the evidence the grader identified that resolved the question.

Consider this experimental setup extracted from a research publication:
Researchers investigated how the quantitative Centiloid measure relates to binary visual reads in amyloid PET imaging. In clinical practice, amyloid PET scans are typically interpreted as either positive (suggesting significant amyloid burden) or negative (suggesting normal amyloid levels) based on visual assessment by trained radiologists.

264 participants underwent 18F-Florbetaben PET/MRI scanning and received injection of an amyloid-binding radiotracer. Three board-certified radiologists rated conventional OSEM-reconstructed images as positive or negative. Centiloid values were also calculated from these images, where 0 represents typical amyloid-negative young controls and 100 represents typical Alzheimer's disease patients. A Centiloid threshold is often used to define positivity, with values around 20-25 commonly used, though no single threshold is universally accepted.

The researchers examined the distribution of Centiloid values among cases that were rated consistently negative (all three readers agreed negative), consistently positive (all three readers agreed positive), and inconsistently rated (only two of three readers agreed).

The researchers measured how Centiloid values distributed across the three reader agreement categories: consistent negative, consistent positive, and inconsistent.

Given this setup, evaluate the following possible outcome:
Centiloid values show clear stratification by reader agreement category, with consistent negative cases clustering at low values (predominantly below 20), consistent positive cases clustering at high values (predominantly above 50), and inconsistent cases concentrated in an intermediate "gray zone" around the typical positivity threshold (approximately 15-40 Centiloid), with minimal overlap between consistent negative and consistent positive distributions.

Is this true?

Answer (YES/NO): NO